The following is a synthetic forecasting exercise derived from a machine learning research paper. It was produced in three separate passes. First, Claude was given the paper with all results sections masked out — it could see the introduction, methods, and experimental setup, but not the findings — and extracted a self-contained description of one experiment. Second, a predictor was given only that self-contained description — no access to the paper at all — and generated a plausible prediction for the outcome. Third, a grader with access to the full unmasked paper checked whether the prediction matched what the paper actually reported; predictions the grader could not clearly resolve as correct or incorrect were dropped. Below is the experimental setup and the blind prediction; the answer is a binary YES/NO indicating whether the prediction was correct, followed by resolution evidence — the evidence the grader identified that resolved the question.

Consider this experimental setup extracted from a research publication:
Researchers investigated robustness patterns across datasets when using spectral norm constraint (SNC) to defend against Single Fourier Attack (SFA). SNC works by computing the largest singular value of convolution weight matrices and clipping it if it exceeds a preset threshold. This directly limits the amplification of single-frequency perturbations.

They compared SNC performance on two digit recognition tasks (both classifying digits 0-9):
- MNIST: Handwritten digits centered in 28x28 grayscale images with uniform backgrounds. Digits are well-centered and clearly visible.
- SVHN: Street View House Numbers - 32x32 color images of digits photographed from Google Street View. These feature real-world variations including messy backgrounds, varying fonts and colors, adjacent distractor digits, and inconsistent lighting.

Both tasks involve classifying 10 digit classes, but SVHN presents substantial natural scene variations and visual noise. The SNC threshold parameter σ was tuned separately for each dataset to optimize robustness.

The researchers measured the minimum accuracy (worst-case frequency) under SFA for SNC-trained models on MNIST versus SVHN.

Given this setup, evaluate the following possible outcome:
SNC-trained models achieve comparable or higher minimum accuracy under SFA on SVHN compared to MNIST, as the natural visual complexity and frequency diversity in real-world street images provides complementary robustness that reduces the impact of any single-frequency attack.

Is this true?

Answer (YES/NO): NO